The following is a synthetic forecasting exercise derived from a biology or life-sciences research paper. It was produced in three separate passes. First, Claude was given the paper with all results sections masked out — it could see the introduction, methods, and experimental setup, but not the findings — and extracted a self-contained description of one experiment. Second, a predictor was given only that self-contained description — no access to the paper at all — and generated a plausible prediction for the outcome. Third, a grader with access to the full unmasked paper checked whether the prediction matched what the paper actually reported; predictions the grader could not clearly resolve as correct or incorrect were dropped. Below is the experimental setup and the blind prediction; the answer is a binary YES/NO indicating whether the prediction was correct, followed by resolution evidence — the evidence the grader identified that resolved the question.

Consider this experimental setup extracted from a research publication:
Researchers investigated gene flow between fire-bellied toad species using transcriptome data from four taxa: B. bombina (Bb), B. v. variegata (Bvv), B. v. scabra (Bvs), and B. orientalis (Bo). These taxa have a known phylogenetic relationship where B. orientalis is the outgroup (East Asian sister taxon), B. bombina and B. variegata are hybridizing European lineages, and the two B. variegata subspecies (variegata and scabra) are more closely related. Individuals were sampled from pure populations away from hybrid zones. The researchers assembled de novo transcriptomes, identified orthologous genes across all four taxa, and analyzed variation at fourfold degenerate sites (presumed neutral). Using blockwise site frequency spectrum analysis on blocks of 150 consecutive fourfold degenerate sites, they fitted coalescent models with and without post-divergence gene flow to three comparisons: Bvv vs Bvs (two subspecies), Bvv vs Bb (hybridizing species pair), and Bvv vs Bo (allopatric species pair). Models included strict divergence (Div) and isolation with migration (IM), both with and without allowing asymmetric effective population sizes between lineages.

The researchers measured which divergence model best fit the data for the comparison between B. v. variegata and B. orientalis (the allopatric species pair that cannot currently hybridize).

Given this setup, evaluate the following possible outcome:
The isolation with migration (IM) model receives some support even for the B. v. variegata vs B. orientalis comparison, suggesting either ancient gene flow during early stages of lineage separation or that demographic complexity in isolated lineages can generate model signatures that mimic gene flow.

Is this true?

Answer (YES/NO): YES